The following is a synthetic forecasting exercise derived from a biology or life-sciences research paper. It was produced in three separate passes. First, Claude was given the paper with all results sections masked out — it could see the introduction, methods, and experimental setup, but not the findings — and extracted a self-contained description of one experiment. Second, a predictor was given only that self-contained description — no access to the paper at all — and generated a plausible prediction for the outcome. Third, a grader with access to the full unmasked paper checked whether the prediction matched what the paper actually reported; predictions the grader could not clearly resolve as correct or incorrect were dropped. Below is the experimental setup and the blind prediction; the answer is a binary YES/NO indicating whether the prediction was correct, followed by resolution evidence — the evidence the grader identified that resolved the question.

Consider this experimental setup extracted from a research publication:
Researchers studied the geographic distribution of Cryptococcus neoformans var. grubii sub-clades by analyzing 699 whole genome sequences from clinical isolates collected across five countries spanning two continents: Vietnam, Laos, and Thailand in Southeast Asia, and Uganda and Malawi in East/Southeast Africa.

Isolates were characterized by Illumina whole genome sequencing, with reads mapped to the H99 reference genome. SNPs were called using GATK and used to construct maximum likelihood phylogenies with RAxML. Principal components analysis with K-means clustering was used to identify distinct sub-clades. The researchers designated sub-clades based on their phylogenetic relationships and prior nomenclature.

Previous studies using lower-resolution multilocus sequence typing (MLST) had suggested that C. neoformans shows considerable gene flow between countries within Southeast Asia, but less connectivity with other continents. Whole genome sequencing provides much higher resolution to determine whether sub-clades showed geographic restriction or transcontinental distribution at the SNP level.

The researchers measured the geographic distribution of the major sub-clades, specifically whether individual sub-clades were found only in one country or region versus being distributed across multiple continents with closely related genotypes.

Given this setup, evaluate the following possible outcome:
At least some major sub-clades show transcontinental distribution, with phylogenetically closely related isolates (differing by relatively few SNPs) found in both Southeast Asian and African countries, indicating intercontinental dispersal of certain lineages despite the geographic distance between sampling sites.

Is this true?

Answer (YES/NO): YES